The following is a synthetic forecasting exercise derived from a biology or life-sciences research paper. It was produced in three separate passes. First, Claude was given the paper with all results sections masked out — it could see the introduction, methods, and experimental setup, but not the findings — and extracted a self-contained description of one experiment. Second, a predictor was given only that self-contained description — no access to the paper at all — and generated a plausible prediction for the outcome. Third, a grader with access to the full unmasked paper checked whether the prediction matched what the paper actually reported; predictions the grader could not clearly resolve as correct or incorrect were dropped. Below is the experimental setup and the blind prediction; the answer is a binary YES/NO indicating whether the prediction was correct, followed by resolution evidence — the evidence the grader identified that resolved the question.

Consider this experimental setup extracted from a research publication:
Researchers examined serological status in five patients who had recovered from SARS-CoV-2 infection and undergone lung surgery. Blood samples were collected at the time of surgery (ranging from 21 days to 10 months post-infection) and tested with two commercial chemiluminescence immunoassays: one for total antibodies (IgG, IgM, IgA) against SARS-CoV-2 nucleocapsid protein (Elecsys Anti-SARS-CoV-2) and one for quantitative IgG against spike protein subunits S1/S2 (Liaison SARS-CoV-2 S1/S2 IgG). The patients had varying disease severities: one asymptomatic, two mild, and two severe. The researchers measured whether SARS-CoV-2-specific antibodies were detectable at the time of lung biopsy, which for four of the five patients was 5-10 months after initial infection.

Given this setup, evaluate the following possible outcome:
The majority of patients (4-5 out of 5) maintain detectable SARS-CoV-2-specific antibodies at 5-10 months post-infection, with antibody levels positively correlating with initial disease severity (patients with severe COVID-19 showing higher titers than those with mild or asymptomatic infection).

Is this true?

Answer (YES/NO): NO